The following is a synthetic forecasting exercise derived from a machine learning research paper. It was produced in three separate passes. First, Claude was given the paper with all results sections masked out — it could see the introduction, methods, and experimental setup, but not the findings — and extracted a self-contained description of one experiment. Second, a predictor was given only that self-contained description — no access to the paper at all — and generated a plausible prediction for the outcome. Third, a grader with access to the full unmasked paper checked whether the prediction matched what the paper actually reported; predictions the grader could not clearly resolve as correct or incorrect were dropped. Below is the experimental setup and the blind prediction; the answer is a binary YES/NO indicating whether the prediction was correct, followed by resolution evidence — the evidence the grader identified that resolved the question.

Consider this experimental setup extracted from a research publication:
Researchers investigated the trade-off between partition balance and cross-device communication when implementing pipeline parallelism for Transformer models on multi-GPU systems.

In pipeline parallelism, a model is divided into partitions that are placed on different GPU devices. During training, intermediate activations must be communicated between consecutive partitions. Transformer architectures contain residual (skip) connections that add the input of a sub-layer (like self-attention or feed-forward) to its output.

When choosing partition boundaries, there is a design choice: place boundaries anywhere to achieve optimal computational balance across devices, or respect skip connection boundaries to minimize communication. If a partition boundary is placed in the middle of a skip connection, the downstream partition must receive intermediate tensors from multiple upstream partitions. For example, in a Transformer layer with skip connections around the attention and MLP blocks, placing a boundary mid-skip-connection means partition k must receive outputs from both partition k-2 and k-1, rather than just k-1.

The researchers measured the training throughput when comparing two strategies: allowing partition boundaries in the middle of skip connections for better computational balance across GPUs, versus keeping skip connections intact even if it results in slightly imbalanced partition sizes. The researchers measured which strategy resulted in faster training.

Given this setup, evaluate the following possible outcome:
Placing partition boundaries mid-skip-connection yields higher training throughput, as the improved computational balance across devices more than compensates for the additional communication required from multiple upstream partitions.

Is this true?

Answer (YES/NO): NO